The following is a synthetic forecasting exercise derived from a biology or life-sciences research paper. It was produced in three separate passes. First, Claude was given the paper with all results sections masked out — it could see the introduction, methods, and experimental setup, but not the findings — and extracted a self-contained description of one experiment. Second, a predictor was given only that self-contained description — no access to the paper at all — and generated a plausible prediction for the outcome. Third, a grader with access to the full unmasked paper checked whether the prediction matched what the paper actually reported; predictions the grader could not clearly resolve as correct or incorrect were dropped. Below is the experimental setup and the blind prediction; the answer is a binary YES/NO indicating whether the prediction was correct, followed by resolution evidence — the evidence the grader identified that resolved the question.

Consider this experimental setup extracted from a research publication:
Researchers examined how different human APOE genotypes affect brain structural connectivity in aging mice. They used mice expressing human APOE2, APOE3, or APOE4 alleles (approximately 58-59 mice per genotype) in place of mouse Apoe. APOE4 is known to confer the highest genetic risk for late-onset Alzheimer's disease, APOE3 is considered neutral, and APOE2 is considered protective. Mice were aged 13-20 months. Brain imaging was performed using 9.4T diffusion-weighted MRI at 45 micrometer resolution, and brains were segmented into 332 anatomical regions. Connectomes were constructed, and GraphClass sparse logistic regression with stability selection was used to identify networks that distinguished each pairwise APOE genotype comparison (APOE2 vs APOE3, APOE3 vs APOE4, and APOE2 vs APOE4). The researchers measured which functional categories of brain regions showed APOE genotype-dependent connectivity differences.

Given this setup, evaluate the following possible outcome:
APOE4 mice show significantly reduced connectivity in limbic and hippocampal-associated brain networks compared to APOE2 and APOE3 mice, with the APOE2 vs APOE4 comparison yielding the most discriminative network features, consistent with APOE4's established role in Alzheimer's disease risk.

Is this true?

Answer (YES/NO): NO